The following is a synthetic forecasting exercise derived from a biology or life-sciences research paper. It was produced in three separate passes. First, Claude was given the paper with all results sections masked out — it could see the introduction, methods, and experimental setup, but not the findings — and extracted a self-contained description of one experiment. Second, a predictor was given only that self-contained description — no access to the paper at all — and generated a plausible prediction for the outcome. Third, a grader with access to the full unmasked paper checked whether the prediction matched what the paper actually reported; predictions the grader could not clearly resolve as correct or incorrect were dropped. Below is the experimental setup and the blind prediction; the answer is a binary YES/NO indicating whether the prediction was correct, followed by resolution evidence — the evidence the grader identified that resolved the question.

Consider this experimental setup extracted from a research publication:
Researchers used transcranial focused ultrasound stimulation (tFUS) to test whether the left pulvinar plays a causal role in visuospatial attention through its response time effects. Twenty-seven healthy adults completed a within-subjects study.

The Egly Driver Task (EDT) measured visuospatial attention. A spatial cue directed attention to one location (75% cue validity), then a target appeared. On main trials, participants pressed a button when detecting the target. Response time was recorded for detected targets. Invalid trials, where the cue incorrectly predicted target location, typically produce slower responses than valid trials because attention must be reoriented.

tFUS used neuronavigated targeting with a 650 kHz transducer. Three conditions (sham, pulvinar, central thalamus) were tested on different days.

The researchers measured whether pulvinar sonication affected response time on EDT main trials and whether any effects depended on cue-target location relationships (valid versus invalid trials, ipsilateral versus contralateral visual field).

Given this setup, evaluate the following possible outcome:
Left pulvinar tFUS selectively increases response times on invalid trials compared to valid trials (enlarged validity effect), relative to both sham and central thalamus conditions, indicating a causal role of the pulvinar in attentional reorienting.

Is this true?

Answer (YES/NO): NO